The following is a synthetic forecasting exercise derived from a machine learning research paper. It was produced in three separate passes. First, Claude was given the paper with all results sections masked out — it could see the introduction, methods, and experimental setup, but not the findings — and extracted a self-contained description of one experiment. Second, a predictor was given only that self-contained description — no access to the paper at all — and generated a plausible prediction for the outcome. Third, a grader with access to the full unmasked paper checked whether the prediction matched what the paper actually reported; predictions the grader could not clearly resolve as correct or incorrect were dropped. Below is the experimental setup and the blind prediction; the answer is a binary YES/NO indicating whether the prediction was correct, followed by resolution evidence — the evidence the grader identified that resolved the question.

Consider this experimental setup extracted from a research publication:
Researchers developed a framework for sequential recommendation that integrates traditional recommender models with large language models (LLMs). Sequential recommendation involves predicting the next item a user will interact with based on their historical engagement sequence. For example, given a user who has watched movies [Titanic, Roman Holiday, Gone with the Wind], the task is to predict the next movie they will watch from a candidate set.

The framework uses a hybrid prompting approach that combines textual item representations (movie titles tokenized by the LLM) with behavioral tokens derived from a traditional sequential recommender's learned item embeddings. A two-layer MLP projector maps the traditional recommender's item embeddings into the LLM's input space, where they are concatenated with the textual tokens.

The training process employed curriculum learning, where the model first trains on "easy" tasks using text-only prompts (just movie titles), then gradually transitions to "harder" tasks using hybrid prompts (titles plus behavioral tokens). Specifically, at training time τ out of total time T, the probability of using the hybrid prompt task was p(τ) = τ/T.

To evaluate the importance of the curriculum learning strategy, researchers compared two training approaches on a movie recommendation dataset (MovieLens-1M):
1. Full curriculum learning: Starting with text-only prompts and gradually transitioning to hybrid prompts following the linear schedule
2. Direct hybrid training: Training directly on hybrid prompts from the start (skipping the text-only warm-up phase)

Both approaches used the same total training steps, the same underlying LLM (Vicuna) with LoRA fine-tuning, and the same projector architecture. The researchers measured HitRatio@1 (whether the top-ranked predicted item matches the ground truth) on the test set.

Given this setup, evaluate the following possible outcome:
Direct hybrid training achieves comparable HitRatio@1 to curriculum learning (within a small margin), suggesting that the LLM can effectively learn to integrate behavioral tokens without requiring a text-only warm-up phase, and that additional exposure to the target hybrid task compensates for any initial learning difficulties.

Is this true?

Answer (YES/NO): NO